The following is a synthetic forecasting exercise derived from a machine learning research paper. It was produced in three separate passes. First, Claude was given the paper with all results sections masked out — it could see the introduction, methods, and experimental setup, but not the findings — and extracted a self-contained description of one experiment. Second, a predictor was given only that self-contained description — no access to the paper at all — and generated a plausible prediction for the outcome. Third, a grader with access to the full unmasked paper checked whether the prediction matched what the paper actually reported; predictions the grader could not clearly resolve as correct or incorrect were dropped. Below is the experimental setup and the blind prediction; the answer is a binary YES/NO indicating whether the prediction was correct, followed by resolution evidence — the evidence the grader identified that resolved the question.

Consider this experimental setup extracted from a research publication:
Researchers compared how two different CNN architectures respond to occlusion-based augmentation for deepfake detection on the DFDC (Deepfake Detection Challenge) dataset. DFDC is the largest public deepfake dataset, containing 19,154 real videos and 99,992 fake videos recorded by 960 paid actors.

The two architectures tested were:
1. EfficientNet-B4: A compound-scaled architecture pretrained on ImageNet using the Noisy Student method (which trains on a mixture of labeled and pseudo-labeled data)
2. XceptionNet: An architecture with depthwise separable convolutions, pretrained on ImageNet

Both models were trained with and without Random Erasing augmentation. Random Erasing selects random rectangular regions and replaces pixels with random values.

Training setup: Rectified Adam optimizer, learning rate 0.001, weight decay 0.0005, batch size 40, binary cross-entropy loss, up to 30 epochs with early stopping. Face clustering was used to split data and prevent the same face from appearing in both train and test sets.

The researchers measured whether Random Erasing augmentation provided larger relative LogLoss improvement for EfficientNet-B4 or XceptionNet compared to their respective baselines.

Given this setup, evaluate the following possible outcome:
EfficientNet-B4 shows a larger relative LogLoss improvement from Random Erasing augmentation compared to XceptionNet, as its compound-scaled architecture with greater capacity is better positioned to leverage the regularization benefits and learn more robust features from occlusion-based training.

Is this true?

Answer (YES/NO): YES